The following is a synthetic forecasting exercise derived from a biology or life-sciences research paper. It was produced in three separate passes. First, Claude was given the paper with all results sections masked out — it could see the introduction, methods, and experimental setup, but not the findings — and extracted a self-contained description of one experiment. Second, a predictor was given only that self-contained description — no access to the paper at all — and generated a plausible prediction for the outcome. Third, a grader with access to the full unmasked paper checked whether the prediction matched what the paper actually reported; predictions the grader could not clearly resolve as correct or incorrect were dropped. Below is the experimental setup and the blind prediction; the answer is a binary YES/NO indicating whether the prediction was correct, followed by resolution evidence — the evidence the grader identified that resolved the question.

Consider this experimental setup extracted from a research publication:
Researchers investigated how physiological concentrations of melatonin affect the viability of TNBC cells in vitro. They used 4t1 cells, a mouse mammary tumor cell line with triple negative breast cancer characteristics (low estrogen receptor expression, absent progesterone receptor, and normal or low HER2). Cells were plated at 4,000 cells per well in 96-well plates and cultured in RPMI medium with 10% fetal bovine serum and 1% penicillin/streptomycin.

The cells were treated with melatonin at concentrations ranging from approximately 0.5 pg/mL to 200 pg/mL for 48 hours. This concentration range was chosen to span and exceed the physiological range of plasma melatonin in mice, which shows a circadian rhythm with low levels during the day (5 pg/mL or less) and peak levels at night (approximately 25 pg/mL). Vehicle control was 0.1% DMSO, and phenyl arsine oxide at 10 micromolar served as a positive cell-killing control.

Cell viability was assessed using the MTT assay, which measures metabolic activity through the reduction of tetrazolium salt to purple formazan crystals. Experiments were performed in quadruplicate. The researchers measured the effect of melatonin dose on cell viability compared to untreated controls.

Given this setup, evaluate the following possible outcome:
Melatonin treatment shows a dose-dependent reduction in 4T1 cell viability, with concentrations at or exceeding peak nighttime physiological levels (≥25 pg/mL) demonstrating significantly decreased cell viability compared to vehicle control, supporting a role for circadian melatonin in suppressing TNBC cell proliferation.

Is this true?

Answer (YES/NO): NO